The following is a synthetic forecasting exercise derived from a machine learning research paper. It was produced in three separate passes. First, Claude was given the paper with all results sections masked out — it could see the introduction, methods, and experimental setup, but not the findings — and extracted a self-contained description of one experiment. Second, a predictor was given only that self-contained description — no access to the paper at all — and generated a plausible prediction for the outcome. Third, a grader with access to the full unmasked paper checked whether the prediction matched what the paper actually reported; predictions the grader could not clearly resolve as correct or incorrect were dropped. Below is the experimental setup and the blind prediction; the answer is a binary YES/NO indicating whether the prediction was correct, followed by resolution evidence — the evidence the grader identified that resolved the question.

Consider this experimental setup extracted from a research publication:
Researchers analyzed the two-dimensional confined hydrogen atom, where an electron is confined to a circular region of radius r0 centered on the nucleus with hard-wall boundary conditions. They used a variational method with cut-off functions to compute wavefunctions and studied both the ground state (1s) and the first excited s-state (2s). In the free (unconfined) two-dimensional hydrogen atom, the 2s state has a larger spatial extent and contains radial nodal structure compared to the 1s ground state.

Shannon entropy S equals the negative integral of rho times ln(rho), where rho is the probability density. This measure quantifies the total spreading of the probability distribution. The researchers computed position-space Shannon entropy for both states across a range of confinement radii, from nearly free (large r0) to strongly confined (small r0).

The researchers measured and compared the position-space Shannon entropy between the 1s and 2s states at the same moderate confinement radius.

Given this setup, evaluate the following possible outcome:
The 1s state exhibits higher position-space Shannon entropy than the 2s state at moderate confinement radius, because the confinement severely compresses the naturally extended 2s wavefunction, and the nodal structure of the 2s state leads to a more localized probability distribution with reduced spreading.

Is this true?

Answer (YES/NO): NO